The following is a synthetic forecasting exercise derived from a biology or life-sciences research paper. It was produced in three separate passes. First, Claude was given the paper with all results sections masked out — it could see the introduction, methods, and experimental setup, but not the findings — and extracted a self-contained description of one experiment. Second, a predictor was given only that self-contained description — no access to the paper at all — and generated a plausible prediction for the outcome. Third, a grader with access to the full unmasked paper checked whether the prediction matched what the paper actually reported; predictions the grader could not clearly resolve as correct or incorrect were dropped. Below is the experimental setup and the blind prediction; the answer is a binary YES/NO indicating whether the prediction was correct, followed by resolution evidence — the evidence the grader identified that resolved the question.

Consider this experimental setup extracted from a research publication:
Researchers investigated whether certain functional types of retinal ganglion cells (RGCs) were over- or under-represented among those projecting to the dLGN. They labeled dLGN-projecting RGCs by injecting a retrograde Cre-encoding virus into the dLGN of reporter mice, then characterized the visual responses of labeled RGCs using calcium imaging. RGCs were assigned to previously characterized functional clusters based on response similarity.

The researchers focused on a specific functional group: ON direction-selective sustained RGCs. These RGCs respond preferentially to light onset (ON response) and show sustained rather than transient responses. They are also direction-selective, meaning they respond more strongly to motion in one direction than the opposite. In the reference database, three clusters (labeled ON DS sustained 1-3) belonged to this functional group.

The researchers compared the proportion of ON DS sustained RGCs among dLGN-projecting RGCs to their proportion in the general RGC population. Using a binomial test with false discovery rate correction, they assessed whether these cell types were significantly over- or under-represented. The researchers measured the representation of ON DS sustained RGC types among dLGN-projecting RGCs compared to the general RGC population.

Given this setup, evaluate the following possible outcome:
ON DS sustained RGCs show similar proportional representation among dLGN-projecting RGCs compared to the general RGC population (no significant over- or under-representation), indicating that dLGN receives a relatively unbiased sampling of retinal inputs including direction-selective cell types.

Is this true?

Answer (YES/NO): NO